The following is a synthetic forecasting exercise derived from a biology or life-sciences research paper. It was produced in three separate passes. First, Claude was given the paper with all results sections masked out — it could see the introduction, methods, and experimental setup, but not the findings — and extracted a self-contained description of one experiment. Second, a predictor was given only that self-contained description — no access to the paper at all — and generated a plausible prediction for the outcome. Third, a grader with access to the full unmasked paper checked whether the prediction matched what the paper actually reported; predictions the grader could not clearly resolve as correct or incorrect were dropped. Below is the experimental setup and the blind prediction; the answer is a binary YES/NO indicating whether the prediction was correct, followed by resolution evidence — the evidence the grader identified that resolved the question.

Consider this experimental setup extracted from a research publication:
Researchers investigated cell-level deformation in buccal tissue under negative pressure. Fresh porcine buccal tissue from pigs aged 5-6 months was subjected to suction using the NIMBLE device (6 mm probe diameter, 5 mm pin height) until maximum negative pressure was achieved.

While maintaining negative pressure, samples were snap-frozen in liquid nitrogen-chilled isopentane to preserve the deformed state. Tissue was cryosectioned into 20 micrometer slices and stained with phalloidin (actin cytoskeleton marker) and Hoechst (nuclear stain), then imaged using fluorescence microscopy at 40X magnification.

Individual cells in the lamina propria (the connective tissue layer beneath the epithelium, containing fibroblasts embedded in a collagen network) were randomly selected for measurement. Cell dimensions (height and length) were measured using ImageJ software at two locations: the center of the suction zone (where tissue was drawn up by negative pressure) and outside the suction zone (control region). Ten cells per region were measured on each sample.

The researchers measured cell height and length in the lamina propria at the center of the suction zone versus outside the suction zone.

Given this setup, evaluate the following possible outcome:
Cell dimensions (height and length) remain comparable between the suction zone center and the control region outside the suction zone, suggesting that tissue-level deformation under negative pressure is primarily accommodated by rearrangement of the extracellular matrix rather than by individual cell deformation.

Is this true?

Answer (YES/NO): NO